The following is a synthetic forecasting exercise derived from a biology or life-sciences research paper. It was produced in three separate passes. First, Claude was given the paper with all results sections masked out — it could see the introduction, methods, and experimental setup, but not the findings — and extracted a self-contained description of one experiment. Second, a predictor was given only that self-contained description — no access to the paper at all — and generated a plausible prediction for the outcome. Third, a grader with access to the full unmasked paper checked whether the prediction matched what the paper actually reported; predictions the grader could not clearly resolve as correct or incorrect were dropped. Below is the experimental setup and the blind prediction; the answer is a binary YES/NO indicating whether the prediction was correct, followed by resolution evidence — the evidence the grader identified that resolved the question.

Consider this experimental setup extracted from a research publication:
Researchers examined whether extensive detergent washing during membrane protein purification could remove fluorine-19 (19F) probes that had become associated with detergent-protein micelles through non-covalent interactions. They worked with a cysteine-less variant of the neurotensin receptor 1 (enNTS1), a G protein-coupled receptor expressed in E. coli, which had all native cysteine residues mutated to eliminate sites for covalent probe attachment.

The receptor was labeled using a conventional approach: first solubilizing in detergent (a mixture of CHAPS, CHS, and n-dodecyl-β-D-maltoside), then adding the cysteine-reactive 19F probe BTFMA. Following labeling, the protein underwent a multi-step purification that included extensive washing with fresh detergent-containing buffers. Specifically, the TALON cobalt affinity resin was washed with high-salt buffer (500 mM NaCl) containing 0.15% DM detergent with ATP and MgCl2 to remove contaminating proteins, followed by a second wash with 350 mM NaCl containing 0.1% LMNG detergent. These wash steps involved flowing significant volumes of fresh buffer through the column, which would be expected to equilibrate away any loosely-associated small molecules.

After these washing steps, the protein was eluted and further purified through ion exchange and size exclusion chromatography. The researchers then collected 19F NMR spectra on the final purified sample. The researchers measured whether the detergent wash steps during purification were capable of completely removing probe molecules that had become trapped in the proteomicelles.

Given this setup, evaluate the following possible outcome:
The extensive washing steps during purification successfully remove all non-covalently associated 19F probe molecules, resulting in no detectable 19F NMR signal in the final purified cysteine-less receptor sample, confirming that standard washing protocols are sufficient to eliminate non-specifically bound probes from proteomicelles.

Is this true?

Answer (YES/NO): NO